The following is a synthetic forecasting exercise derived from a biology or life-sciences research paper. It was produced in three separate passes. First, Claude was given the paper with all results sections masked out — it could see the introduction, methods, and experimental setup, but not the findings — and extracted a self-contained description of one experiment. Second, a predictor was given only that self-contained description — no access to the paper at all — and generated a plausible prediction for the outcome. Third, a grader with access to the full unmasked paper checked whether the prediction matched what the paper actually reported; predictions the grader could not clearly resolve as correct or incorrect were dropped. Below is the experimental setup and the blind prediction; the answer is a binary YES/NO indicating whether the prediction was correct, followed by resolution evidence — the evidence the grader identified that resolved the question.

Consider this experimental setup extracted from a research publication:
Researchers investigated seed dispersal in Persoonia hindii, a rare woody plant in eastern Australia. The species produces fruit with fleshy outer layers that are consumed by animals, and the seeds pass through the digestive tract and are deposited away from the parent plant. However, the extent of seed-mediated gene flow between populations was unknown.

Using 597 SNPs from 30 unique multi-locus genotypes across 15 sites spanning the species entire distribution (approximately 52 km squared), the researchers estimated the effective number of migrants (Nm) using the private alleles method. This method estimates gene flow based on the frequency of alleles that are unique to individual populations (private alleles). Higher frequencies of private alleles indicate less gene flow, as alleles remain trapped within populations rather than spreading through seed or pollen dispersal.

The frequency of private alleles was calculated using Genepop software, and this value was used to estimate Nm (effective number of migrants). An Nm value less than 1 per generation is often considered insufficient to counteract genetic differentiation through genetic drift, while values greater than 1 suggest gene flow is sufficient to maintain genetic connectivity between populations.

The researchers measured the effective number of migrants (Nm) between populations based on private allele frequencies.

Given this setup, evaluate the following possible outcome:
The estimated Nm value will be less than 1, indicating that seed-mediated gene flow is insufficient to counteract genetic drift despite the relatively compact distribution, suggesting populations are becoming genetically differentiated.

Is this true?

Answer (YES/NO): YES